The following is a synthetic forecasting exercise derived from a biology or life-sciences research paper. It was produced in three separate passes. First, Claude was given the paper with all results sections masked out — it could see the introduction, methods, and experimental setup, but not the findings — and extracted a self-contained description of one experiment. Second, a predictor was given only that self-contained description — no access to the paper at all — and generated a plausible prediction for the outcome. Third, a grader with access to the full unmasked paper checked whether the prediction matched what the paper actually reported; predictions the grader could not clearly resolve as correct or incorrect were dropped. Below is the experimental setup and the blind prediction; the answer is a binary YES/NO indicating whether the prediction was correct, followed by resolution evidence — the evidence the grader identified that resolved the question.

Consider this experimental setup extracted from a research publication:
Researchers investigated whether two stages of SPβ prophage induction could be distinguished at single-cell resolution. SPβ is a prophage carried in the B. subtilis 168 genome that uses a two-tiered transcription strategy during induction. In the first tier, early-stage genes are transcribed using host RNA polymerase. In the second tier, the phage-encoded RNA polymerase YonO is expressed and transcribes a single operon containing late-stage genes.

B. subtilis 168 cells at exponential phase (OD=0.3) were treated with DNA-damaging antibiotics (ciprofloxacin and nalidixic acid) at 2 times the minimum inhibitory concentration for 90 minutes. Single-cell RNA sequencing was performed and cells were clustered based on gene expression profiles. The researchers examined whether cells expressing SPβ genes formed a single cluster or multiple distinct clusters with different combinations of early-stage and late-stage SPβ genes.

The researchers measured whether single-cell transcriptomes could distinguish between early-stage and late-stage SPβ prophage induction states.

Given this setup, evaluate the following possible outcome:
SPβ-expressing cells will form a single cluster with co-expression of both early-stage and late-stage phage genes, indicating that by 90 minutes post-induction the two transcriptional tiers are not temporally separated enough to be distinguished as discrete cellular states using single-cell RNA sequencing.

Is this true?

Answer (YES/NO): NO